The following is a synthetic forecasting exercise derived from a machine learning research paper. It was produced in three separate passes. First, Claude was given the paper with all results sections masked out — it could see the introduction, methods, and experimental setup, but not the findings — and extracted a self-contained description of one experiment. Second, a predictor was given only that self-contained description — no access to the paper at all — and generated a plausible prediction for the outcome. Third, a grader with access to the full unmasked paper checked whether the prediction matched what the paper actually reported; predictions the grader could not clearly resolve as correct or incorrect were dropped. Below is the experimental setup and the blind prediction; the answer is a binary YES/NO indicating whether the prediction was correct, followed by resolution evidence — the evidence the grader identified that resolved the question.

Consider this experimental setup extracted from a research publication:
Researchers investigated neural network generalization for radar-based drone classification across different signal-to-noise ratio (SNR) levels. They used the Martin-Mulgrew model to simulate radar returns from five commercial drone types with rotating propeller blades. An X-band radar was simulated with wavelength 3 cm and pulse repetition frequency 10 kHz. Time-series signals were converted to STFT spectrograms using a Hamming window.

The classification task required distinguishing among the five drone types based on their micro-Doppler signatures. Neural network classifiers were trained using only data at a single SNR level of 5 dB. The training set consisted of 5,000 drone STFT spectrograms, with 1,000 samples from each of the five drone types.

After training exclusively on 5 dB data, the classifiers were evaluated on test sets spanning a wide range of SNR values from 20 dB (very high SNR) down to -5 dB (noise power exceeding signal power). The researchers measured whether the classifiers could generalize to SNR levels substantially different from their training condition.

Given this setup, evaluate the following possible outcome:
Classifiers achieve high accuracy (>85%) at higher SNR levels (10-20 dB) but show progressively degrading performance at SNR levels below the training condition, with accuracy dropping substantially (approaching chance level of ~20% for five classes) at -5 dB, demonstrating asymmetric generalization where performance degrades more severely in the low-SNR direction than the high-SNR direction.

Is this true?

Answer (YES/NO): NO